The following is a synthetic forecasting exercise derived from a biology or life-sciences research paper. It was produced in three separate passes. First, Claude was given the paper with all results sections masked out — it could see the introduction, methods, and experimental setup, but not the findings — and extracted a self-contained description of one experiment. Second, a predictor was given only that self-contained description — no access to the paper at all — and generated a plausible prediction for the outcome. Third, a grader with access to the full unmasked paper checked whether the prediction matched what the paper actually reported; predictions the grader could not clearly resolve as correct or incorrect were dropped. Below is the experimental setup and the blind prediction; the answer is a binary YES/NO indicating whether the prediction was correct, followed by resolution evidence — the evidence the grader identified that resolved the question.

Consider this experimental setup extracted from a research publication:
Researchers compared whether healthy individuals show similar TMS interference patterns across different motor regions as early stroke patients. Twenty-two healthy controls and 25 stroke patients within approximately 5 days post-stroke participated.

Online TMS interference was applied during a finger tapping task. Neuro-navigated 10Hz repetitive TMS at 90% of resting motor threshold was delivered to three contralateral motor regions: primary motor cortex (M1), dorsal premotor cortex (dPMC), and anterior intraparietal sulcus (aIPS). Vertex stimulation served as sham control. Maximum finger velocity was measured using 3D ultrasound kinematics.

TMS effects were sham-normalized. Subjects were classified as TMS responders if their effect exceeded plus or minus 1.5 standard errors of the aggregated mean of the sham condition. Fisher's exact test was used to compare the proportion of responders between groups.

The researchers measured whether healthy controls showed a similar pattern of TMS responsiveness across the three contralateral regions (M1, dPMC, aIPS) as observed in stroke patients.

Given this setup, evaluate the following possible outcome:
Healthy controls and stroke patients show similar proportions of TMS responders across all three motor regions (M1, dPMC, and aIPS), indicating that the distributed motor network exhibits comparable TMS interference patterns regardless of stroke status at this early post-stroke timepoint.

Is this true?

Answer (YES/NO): NO